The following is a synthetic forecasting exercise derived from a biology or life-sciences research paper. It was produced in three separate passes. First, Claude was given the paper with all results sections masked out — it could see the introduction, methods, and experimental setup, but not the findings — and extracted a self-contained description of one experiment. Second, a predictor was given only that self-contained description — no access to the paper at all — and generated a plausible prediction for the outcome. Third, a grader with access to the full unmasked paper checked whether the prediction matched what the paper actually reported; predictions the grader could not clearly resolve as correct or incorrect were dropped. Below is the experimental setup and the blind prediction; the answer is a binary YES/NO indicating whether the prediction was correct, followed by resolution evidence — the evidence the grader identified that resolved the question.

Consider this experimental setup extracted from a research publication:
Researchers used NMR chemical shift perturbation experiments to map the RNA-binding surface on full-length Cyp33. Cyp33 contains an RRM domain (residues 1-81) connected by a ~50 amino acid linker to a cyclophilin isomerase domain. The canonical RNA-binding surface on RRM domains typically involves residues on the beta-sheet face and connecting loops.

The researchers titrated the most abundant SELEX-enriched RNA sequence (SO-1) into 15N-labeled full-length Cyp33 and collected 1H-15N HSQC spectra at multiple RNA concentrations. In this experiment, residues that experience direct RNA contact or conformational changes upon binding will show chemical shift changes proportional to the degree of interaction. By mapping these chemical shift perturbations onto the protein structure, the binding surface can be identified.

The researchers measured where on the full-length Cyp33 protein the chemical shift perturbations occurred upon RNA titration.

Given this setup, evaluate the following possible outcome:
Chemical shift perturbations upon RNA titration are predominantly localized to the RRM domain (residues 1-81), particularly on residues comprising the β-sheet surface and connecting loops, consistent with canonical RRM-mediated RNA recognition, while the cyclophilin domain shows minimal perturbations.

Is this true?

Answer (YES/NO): YES